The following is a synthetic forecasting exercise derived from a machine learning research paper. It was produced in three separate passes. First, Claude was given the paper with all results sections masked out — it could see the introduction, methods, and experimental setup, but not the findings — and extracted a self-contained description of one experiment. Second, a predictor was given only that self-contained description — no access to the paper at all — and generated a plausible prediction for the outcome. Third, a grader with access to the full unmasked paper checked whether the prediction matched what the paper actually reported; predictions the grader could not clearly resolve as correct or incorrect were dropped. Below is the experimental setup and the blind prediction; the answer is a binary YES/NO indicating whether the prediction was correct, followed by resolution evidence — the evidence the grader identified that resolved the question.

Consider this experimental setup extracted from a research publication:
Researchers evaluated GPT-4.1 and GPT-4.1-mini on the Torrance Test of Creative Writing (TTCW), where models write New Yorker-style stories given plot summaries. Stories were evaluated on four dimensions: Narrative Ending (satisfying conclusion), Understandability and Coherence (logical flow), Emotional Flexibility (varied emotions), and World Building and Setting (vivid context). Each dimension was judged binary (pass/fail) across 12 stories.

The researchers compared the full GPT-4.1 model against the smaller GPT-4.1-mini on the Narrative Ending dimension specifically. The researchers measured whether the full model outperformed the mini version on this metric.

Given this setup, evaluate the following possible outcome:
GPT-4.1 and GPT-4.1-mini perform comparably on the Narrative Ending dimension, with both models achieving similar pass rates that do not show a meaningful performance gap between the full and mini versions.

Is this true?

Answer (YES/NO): YES